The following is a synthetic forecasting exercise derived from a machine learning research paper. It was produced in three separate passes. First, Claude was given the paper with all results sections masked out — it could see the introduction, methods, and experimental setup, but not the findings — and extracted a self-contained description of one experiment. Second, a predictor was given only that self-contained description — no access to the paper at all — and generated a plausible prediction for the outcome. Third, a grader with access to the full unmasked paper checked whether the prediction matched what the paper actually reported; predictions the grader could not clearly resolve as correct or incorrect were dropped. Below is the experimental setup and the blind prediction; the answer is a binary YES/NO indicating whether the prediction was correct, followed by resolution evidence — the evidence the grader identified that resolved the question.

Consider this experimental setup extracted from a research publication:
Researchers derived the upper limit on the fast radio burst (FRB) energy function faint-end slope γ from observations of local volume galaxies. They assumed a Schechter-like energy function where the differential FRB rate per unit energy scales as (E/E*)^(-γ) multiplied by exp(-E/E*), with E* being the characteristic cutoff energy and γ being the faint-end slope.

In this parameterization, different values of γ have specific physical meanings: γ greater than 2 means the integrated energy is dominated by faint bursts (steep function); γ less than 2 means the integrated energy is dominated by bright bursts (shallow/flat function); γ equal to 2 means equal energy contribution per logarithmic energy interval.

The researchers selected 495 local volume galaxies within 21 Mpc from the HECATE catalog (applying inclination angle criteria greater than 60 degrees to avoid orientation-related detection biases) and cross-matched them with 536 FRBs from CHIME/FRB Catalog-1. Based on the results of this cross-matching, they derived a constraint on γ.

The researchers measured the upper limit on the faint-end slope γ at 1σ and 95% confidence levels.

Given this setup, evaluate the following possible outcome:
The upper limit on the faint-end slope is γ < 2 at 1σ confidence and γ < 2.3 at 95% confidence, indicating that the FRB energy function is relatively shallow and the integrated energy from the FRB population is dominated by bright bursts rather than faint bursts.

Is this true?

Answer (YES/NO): NO